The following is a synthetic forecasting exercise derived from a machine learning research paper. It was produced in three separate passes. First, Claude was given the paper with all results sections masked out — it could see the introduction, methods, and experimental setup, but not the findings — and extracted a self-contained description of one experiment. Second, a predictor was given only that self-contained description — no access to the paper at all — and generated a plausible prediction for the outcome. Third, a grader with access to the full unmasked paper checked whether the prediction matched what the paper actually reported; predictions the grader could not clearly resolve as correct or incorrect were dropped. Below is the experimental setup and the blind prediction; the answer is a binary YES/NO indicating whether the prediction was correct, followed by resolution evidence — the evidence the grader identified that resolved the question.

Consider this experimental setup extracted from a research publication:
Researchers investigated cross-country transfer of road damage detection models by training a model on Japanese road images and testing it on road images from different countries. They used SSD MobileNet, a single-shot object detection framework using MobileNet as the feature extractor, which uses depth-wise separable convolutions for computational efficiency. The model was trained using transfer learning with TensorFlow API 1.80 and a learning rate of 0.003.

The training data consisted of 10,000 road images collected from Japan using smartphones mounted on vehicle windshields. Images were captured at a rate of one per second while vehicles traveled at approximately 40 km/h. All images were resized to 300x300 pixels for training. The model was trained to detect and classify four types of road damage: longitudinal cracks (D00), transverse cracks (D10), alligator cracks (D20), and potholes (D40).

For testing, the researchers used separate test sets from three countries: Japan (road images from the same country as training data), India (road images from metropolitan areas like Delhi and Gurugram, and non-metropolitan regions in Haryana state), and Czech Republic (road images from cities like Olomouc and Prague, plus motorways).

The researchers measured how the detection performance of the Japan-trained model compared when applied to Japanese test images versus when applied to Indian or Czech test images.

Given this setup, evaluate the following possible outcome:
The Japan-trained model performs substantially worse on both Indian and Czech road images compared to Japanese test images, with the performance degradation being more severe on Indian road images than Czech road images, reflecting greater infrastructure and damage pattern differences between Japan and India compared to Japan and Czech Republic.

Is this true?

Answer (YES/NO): NO